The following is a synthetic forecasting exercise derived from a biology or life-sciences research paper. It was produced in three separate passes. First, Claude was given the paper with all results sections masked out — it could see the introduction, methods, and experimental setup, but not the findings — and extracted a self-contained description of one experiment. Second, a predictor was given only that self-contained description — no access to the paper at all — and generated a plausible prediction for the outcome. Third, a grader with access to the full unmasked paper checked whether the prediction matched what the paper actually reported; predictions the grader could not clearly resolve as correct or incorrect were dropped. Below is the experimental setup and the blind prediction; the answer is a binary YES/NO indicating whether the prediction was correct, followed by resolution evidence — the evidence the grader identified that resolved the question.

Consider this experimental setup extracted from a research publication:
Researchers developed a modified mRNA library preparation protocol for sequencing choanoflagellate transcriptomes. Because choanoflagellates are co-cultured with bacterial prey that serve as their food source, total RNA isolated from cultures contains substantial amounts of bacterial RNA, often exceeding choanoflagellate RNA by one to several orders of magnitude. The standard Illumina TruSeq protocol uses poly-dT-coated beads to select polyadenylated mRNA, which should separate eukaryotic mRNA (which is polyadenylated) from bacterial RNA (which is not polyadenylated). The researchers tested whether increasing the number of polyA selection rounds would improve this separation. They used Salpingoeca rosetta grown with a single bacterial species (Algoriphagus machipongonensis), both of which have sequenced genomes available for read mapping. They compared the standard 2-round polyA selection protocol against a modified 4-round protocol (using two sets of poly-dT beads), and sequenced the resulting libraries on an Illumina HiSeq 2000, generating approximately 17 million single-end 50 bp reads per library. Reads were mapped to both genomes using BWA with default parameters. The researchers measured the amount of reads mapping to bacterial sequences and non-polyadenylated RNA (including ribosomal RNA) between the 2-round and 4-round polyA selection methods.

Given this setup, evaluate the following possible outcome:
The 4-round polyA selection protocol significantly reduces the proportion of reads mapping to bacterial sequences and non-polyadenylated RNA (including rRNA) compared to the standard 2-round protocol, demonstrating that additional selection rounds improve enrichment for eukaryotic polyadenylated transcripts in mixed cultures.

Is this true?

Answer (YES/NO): YES